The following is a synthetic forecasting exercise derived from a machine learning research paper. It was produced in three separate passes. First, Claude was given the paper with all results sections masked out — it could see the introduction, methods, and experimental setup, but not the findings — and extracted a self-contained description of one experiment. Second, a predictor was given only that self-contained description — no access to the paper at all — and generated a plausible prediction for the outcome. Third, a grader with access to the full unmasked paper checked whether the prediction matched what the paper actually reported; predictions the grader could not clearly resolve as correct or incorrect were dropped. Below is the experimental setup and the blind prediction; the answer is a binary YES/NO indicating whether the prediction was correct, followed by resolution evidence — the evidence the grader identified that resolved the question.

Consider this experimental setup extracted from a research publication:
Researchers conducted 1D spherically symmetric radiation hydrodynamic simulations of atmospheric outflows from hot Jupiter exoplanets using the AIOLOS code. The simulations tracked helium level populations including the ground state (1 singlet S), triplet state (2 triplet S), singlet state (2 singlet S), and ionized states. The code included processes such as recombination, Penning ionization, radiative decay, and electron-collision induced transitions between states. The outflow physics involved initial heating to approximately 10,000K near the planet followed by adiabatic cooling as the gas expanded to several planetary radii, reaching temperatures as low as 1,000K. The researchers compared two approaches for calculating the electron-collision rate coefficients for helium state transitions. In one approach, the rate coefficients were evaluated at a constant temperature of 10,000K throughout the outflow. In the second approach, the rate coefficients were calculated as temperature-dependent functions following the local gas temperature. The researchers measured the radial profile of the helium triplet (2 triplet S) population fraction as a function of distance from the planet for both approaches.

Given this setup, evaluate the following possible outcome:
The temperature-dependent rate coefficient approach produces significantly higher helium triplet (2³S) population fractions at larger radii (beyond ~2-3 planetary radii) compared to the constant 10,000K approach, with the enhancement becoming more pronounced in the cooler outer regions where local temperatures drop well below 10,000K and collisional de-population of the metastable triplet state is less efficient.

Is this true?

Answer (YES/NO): YES